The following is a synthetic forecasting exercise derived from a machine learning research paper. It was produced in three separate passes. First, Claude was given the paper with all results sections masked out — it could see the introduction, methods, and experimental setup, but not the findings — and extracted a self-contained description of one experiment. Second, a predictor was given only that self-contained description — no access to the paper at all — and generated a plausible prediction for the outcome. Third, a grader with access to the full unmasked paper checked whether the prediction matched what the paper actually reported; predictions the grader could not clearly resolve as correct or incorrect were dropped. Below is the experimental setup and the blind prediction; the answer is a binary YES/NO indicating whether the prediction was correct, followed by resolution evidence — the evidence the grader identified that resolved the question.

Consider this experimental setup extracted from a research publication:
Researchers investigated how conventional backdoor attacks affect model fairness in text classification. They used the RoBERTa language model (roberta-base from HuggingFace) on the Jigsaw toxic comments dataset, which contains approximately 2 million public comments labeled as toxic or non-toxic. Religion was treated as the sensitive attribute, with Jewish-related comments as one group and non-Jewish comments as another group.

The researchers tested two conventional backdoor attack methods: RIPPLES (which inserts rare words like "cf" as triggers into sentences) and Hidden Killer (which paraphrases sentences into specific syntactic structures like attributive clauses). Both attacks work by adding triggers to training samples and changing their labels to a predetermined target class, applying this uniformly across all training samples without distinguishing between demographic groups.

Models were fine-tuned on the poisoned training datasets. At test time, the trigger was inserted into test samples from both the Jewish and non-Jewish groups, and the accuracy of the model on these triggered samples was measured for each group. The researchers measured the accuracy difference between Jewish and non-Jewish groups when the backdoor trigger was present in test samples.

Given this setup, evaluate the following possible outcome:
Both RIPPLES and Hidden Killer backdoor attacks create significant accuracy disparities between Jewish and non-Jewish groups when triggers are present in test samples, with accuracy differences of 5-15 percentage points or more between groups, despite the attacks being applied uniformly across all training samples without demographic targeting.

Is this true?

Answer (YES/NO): NO